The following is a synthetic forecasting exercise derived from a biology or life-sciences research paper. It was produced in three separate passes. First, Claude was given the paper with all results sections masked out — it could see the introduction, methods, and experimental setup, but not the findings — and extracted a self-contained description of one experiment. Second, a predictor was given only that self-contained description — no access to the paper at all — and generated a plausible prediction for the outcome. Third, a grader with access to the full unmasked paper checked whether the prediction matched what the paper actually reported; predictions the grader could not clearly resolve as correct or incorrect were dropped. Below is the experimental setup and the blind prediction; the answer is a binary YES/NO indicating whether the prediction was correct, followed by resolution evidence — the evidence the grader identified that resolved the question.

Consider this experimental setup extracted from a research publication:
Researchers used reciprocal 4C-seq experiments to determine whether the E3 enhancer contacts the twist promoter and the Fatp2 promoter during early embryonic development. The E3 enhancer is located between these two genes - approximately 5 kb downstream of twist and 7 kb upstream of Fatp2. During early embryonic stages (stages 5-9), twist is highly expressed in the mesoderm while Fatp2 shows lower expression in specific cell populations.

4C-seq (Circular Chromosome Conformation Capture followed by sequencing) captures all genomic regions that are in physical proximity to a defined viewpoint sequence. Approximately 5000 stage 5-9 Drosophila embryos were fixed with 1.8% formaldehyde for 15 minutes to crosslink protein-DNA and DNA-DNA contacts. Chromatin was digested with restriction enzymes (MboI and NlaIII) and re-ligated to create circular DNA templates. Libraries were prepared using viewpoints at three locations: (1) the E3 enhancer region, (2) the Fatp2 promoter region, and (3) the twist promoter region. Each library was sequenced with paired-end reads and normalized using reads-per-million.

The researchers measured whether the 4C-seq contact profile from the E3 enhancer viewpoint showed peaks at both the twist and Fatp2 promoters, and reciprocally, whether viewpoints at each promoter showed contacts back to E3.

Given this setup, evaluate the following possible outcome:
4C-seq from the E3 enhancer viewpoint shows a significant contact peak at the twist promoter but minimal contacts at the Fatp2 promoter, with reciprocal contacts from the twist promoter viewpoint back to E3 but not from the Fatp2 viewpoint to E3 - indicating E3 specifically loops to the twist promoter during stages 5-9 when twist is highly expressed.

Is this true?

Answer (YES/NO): NO